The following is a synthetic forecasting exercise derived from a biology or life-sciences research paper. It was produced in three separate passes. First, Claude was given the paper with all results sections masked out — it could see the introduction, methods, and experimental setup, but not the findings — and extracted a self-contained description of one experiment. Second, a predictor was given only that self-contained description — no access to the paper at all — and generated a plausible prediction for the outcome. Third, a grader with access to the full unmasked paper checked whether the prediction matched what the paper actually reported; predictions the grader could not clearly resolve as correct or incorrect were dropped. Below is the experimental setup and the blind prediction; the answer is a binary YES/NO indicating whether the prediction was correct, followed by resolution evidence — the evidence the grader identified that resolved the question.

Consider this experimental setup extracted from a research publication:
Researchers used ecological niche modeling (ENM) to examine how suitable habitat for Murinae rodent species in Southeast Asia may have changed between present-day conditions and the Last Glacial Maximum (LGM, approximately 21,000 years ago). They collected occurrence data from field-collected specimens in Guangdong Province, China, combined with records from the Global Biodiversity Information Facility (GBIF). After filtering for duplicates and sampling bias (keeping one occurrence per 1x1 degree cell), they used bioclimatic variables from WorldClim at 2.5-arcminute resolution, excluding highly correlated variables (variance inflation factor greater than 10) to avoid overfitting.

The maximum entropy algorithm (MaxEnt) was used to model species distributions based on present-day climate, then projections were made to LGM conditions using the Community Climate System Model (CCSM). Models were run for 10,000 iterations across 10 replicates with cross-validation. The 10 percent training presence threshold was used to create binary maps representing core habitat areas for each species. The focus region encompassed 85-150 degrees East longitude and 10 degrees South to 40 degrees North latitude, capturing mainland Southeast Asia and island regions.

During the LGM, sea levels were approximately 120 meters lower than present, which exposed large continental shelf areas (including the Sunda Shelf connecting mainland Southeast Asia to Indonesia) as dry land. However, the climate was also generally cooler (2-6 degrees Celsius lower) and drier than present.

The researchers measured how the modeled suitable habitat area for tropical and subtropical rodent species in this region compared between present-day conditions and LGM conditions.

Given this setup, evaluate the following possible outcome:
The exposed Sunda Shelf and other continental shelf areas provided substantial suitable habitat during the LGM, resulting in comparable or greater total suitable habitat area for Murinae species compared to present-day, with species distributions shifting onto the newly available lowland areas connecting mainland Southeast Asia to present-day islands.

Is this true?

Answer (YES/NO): NO